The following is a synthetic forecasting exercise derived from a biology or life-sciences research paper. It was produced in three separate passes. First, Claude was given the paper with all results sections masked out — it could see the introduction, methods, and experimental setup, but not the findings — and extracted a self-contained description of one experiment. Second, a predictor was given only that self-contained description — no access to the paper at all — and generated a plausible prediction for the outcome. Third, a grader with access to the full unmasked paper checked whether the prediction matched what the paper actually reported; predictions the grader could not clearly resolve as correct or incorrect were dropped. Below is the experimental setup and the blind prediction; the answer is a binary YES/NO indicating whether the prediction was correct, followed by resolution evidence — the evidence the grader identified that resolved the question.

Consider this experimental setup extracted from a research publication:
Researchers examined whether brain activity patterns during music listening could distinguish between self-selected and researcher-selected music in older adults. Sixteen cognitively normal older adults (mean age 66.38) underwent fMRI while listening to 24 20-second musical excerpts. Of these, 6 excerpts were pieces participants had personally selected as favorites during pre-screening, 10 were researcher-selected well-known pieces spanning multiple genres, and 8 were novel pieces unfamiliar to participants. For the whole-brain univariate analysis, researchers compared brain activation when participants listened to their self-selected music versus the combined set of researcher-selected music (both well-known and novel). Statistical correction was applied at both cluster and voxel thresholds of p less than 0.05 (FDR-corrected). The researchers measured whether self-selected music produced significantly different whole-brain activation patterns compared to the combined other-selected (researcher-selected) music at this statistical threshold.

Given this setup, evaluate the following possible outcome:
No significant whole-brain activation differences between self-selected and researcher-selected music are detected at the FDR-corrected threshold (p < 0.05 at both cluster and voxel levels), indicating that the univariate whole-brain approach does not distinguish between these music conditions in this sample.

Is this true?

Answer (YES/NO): NO